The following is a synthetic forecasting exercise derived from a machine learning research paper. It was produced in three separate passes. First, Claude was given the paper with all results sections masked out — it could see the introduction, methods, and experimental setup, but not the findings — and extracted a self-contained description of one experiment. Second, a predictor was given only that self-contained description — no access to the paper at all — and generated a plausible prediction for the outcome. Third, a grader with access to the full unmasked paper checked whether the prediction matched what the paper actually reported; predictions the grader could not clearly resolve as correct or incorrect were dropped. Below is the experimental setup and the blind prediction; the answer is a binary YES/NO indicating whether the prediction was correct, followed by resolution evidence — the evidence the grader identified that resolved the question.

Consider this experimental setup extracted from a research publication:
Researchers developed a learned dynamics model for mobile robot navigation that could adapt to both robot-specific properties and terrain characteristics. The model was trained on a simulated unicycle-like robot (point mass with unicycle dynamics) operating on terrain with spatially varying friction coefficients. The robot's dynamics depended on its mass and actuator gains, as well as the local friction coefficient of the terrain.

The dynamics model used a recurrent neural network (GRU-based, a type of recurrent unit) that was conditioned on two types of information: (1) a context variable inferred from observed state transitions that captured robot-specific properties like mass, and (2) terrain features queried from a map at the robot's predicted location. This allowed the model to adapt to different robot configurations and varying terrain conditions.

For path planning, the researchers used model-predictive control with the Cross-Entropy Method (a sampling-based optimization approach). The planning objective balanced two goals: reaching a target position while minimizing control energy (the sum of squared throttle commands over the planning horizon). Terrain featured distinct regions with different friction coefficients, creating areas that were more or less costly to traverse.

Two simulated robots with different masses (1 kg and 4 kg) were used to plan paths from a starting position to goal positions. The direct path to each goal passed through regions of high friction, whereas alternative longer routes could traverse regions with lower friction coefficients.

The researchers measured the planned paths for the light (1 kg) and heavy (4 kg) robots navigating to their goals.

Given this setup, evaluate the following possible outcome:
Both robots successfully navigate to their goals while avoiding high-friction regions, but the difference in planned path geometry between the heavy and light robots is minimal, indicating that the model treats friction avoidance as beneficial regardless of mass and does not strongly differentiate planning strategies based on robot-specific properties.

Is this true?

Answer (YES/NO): NO